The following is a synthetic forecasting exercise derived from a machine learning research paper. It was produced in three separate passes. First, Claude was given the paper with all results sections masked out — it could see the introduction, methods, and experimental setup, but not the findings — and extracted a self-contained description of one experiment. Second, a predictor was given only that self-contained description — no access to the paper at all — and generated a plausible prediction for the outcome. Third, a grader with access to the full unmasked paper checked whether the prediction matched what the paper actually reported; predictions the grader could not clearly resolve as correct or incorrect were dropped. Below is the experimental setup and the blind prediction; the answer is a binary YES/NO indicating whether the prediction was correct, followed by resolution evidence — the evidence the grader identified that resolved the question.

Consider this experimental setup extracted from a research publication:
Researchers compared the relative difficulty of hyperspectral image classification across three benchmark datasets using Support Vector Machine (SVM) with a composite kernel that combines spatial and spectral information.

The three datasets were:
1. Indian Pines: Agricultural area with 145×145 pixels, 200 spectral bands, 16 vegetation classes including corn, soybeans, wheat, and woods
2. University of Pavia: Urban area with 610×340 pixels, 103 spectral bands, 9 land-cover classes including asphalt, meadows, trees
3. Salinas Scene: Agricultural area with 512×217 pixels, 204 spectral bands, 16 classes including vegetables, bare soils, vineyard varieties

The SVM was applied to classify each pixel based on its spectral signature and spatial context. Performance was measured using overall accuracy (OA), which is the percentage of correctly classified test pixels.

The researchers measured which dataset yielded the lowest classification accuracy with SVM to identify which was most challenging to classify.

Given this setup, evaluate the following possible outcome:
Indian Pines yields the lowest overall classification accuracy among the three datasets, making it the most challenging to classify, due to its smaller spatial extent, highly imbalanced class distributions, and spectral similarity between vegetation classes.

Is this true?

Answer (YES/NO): YES